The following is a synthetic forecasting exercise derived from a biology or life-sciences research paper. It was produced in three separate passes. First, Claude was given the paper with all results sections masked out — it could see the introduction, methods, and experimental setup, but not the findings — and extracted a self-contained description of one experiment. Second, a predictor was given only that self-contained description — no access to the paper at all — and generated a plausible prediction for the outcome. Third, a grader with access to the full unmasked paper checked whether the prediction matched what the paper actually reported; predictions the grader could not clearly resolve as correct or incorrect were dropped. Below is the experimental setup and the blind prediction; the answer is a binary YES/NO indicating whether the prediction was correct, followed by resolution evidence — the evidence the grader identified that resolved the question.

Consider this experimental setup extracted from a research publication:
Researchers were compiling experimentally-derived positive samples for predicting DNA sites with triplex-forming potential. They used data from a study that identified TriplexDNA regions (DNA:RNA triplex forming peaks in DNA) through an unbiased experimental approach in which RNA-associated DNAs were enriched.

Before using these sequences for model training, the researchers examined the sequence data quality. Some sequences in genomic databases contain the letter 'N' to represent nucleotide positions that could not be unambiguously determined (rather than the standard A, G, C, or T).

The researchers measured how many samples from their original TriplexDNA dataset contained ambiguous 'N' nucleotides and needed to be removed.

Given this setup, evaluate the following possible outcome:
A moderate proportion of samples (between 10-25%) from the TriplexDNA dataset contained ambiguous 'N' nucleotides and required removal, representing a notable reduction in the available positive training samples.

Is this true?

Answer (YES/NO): NO